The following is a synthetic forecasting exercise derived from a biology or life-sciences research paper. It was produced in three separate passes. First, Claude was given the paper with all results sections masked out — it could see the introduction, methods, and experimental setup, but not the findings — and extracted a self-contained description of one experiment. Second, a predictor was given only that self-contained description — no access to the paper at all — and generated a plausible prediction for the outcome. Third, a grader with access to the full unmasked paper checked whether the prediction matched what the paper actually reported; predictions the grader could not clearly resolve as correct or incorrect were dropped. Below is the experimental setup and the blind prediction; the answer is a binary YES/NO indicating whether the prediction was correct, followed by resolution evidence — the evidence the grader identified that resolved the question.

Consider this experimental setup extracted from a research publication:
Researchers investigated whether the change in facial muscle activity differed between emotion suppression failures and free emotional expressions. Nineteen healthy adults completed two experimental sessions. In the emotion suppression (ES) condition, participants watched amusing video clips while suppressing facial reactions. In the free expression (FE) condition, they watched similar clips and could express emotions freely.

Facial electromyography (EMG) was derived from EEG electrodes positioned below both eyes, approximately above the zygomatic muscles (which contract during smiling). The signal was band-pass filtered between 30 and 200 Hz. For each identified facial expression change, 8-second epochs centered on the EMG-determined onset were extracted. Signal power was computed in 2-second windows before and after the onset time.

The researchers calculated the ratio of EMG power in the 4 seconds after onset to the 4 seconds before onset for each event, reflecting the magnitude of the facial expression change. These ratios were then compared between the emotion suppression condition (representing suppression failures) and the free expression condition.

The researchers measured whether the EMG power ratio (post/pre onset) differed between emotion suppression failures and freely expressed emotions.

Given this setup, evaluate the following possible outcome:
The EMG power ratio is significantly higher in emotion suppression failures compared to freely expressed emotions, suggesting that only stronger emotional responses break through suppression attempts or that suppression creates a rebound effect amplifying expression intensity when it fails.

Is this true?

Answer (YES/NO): YES